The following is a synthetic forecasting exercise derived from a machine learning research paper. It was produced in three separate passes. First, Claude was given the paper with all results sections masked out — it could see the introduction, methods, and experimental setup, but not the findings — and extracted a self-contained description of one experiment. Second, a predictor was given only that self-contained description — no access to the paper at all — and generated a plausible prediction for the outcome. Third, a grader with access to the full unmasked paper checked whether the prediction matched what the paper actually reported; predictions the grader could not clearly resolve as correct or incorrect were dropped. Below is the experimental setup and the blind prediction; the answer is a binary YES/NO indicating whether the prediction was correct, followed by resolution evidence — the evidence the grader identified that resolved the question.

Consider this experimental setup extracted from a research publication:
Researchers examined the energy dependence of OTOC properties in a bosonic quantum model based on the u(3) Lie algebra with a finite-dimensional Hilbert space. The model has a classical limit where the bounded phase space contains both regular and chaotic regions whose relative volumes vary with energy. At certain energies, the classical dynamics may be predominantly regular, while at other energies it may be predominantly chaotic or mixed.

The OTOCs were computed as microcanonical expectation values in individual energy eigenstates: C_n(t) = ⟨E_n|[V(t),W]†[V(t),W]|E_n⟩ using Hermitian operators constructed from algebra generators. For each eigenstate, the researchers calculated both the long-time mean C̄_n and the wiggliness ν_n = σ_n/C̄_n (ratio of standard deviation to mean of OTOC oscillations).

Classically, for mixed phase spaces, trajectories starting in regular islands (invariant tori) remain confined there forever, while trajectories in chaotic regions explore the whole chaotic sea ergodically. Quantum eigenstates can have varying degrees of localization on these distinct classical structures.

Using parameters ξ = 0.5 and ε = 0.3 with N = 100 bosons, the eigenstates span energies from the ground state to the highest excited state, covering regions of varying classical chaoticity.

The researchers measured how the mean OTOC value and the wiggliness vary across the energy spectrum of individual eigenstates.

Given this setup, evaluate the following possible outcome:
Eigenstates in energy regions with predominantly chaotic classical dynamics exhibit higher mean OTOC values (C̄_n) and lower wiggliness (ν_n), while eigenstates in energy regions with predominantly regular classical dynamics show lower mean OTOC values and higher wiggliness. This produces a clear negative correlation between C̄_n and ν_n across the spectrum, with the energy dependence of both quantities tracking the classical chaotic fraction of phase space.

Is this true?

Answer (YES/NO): NO